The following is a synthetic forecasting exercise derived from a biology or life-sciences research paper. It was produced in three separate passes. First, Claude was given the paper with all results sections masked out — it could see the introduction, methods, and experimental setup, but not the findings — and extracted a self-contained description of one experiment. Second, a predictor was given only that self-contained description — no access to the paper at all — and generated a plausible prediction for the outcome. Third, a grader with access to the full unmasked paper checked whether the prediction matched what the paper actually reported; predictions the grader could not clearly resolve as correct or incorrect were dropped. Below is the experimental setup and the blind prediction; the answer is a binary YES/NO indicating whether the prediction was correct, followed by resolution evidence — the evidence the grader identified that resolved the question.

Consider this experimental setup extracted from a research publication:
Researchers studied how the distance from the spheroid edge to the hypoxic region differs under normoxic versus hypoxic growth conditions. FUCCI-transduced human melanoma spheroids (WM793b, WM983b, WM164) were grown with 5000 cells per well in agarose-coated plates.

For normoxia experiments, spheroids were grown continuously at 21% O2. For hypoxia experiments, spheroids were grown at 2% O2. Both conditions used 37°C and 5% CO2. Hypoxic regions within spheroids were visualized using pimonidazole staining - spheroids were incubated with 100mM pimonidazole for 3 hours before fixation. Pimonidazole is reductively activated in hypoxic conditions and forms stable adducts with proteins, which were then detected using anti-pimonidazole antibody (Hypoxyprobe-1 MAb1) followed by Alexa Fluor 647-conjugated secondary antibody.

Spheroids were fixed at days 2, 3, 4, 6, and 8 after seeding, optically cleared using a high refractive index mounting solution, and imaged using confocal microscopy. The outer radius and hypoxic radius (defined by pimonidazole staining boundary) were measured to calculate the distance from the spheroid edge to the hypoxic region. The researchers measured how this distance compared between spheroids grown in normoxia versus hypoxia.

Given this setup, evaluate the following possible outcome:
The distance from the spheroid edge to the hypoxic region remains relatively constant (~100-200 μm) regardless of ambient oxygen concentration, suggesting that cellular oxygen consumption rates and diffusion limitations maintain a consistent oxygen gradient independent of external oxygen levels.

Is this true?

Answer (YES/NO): NO